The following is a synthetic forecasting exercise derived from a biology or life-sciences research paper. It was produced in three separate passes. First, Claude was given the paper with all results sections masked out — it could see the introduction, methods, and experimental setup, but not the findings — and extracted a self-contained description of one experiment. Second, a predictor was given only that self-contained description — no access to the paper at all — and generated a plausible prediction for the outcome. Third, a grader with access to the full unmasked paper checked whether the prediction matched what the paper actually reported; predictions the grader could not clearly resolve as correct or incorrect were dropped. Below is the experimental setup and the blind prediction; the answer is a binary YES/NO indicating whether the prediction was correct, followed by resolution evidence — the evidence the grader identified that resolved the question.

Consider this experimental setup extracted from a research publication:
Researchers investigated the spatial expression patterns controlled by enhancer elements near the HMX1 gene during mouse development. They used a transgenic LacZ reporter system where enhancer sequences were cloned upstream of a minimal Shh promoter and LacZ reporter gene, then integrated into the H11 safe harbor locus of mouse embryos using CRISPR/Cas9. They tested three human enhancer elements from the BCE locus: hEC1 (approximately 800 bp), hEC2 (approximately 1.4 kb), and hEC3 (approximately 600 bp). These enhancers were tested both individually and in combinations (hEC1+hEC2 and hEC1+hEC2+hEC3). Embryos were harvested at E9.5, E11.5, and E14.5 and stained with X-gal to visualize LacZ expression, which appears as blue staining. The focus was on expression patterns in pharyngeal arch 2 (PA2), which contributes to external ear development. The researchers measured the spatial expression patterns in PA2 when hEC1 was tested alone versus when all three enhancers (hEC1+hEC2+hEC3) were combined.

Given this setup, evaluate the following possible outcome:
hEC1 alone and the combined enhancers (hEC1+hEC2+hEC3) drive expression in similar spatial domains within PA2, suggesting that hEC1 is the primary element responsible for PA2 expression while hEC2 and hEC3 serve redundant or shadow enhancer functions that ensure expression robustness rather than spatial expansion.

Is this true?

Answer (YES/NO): NO